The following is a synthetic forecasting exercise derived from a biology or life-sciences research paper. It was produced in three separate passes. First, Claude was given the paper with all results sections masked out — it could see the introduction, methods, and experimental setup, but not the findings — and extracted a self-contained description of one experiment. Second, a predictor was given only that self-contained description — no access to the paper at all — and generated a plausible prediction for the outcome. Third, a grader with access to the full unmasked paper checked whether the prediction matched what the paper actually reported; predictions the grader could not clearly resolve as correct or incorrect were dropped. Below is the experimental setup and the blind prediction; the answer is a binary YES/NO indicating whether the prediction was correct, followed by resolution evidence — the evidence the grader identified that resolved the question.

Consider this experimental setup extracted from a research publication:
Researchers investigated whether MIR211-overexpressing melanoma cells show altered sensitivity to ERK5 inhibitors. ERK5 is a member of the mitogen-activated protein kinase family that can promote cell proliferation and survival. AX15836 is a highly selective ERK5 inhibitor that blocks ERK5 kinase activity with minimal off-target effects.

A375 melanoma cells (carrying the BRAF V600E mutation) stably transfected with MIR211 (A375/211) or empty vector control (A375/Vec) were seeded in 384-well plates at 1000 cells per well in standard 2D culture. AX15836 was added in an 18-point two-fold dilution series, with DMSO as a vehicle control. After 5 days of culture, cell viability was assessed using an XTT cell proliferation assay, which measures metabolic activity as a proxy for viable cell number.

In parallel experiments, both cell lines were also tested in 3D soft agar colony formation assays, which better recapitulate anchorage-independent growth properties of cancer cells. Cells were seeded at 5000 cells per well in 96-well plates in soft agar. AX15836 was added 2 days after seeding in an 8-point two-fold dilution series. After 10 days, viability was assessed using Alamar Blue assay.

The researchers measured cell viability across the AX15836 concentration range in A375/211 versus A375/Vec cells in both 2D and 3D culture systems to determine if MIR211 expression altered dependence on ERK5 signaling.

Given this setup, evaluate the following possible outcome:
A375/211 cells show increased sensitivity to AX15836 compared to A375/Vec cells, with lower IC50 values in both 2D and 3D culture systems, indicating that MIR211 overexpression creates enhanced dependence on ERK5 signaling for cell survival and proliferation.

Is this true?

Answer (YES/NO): NO